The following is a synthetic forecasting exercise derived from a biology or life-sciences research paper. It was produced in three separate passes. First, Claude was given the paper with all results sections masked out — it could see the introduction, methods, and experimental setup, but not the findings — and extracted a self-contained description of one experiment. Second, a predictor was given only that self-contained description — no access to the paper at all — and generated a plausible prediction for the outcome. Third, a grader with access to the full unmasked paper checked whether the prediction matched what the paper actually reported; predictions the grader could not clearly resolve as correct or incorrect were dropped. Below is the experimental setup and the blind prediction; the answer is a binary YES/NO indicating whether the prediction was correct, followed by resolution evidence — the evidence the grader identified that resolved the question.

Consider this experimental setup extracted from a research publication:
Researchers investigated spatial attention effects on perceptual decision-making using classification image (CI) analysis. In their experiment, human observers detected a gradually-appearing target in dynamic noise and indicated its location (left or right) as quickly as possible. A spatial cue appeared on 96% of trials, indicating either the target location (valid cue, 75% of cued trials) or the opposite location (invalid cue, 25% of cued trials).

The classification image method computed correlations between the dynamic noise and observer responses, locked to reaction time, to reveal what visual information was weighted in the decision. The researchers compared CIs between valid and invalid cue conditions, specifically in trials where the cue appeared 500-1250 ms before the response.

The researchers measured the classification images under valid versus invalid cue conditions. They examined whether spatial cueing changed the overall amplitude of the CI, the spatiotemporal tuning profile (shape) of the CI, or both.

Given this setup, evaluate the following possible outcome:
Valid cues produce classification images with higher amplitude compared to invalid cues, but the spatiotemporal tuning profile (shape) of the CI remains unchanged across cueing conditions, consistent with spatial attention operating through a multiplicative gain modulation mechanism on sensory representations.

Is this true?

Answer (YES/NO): YES